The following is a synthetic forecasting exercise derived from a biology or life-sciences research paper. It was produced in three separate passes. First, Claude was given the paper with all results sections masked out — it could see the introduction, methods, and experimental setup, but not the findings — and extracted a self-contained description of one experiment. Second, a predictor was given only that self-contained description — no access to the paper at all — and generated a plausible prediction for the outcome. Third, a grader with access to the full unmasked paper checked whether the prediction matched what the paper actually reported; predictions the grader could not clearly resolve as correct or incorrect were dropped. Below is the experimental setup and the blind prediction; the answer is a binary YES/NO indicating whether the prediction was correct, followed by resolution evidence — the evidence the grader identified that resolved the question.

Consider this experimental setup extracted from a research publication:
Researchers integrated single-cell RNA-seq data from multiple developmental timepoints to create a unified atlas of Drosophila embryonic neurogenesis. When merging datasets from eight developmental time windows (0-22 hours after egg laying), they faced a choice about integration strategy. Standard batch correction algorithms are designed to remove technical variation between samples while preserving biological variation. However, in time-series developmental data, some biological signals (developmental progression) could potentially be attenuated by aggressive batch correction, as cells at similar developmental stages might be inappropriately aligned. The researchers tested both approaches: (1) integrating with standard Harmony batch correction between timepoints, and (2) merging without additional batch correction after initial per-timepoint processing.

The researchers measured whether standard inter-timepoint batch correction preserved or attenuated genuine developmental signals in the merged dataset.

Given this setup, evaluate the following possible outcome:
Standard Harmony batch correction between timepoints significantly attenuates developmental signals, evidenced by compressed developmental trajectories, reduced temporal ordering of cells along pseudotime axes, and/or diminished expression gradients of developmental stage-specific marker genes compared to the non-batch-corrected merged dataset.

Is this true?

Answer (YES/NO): YES